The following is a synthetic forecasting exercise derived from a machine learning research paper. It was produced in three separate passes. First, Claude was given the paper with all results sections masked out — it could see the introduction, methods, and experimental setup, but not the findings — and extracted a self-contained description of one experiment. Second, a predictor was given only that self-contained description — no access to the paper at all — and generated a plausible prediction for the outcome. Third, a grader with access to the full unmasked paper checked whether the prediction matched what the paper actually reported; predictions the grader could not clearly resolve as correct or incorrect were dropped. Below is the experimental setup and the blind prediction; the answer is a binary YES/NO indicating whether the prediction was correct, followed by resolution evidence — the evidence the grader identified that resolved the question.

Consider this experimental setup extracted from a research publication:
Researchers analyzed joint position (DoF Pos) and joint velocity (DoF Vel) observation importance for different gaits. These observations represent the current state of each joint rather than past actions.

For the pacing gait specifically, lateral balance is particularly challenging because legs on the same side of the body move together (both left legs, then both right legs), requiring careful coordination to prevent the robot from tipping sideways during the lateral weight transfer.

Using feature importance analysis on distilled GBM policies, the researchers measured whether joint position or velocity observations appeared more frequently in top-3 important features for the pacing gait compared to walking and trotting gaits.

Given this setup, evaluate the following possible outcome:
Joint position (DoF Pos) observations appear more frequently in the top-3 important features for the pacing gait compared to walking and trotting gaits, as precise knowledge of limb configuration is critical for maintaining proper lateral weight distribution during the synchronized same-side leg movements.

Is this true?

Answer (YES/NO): NO